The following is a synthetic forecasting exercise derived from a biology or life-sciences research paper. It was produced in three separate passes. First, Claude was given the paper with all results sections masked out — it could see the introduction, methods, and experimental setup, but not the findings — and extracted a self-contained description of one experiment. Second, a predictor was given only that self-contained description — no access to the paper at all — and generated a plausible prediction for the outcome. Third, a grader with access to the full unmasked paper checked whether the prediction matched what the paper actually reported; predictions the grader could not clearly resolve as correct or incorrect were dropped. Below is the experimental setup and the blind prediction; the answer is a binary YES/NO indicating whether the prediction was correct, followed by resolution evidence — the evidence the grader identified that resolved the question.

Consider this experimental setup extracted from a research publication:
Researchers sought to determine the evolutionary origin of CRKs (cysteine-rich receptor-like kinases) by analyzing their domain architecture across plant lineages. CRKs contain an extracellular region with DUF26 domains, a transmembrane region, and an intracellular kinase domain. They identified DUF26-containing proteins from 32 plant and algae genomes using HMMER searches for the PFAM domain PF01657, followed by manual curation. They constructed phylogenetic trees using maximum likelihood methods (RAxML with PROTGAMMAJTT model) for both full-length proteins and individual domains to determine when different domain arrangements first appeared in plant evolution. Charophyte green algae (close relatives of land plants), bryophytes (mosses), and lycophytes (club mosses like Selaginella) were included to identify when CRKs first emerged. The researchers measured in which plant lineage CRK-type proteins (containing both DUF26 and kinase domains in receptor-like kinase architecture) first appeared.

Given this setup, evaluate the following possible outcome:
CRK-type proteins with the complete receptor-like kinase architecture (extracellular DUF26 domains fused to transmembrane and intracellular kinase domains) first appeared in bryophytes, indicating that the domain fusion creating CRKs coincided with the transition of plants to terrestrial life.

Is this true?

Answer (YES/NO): NO